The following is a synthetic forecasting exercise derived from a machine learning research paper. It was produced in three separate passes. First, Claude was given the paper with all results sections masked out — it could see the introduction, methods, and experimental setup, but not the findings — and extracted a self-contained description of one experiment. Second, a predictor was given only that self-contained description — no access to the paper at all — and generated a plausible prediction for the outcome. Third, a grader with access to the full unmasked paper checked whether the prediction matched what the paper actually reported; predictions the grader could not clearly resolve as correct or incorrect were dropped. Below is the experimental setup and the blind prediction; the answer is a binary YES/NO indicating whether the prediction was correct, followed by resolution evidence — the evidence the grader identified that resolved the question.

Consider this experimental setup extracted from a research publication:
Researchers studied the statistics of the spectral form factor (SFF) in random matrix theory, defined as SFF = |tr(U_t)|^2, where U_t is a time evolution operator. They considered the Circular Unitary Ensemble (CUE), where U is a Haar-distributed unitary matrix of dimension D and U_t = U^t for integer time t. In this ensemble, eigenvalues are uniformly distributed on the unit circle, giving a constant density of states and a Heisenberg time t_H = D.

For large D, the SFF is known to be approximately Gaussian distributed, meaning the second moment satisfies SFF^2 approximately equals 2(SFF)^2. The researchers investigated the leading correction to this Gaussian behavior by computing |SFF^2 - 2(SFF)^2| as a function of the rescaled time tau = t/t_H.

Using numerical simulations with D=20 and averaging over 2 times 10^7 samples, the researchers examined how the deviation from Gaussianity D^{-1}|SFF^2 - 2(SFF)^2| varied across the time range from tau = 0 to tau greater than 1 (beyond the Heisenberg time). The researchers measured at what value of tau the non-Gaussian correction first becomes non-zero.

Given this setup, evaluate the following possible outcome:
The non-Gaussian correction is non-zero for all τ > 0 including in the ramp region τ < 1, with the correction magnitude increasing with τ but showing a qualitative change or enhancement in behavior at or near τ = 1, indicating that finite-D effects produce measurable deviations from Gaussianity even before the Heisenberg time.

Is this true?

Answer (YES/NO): NO